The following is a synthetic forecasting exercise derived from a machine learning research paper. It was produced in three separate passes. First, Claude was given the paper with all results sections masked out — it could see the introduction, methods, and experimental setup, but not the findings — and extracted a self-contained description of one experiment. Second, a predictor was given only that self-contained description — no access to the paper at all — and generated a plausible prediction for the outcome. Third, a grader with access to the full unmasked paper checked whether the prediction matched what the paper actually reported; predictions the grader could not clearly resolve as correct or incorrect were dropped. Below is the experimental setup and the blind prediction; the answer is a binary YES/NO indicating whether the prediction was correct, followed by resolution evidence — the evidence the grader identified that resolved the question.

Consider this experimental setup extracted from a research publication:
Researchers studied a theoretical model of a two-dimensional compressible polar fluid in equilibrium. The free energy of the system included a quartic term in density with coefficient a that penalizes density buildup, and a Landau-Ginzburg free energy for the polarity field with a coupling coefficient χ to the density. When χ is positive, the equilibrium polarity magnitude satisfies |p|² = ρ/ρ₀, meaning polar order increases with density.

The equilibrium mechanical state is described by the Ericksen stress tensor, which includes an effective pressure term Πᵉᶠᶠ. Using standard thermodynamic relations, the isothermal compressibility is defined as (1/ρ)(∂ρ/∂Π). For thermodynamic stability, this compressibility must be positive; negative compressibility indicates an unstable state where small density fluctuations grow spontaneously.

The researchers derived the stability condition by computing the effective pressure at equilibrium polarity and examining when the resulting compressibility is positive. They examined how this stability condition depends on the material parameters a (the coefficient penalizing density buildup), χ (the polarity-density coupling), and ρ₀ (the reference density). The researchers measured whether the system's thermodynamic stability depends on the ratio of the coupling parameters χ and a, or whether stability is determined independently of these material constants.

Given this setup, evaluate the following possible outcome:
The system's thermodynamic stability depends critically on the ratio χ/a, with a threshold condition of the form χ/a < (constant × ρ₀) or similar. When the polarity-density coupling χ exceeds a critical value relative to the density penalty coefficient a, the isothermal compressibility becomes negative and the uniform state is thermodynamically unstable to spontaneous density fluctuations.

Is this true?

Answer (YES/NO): NO